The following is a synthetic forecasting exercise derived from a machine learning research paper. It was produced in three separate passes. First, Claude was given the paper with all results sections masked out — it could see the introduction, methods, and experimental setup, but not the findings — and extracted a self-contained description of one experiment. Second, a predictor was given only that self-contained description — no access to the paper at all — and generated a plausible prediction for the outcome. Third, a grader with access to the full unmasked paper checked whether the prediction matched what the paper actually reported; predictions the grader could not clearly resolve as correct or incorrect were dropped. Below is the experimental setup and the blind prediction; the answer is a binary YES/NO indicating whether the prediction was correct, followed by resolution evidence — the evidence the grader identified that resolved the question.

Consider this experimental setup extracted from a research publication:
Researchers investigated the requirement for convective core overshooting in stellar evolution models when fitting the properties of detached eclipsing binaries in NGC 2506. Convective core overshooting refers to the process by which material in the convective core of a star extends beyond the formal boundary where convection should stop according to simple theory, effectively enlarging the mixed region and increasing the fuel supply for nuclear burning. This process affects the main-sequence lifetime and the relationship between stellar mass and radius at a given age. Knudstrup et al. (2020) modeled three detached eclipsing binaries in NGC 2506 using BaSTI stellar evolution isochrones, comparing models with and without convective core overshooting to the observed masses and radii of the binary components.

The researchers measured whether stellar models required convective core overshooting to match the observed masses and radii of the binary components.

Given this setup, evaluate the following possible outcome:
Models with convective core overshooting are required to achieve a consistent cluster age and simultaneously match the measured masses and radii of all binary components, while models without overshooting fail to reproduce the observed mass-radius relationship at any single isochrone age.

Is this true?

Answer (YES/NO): YES